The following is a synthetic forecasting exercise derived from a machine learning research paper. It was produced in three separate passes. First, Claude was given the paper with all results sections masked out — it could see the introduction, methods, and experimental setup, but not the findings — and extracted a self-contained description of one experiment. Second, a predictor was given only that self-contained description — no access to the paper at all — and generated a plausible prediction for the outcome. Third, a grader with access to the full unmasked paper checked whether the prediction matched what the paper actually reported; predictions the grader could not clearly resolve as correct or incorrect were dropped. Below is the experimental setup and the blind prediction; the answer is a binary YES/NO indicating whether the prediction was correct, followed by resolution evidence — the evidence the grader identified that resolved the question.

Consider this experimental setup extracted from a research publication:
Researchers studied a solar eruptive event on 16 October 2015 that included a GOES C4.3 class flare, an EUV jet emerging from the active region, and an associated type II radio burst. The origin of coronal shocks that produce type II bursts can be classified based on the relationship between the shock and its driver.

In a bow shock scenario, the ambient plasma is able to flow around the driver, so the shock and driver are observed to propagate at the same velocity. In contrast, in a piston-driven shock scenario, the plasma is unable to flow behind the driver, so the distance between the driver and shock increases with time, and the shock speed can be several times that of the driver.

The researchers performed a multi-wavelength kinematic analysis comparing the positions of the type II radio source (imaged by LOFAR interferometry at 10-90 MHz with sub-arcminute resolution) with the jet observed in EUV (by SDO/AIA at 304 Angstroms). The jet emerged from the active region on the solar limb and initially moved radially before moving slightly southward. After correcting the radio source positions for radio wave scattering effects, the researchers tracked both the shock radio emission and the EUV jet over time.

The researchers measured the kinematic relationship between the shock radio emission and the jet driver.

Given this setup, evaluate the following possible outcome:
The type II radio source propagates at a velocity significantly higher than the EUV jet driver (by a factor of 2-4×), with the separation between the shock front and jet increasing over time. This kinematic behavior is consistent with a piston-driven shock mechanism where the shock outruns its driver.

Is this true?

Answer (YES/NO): YES